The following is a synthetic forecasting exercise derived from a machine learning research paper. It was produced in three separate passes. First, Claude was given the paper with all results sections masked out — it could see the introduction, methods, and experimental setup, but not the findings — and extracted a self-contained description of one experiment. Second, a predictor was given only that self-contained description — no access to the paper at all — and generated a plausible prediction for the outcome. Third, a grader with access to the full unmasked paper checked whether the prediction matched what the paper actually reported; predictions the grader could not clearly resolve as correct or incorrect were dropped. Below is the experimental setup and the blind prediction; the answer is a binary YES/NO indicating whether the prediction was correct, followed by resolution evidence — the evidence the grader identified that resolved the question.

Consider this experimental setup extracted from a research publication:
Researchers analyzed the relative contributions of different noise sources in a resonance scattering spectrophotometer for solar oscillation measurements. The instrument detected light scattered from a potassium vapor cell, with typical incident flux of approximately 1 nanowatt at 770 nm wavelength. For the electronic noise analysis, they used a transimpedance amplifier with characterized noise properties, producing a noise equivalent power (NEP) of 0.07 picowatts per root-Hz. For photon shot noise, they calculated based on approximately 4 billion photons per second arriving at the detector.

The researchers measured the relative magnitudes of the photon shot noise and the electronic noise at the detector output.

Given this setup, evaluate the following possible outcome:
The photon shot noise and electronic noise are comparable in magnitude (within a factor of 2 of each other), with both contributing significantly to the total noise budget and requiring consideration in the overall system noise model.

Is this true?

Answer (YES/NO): NO